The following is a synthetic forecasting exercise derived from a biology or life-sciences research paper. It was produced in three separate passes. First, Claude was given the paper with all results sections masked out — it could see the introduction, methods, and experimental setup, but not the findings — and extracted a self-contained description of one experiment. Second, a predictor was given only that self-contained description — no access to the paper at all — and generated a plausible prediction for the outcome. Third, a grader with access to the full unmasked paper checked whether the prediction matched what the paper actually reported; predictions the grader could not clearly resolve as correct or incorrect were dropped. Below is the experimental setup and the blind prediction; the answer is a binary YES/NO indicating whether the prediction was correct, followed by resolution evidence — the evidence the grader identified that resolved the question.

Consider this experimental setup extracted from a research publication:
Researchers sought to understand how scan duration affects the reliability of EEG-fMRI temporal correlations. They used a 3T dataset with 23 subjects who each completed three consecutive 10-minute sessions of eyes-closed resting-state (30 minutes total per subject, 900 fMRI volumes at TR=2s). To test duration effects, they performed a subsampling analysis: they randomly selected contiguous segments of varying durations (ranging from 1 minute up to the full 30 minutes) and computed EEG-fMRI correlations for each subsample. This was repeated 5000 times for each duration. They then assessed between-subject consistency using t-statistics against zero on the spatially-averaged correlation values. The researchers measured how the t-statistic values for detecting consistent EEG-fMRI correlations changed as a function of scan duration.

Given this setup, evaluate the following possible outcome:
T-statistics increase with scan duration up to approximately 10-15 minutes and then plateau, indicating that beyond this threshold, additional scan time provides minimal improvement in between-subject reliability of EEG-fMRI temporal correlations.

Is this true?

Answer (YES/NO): YES